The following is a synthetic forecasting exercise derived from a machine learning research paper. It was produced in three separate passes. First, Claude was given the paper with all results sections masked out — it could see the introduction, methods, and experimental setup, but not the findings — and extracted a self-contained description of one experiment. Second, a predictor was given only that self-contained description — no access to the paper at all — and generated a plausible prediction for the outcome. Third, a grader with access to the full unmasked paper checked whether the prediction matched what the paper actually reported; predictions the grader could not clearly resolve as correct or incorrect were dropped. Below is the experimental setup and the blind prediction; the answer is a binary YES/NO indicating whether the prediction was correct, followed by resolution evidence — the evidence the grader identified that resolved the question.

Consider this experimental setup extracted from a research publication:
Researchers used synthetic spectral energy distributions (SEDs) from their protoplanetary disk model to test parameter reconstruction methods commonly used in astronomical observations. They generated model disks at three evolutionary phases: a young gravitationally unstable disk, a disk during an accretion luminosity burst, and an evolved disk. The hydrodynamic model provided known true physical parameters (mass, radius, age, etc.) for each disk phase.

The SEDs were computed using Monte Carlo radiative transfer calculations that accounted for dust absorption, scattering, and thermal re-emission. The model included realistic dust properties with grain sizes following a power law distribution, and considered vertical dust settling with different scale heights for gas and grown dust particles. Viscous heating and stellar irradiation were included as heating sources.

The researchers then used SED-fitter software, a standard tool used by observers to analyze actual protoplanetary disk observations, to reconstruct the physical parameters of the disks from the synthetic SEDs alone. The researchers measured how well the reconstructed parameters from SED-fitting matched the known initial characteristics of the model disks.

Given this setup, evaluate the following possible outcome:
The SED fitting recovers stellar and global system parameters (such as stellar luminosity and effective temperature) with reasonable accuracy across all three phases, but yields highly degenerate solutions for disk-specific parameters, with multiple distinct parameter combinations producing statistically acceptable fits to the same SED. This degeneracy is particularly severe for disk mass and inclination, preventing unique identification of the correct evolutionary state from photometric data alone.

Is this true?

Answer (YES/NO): NO